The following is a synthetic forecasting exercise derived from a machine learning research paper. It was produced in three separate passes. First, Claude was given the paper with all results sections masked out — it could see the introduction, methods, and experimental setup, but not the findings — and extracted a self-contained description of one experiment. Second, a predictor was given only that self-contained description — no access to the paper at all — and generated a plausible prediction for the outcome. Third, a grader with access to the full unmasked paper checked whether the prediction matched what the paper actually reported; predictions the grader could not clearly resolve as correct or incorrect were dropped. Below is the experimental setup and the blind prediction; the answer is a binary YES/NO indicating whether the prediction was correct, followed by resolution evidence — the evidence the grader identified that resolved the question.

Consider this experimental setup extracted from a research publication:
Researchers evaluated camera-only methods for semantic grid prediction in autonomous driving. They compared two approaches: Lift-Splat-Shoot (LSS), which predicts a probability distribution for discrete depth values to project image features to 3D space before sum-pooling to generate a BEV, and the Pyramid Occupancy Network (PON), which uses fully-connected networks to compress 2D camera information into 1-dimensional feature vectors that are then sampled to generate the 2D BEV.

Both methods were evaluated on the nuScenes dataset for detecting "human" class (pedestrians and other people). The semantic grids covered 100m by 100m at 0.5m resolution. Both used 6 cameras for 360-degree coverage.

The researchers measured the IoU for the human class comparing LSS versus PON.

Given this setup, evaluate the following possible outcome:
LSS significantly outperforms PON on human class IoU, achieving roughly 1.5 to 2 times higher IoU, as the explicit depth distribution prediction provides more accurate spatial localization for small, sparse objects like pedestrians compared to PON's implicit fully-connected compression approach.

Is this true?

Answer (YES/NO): NO